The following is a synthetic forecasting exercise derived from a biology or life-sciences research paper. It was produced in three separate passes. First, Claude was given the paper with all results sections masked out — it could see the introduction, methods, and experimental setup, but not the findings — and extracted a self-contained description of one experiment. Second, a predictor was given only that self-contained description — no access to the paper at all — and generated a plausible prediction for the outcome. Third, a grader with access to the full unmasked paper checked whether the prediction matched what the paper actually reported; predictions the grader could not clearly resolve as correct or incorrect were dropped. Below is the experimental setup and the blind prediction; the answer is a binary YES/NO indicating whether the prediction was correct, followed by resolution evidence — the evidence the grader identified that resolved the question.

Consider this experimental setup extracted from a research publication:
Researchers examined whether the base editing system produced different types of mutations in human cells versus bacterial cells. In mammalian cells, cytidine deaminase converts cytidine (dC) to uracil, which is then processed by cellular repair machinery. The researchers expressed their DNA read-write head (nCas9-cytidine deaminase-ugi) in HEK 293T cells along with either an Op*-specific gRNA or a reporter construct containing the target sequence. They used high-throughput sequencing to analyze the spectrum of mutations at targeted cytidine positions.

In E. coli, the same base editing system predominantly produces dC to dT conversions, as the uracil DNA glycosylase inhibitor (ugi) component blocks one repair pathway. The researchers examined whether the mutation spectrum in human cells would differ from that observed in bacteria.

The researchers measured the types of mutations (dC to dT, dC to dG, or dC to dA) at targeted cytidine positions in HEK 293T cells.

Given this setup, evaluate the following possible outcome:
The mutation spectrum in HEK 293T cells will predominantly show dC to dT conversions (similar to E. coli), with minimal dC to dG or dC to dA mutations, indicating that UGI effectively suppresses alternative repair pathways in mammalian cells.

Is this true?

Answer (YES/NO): NO